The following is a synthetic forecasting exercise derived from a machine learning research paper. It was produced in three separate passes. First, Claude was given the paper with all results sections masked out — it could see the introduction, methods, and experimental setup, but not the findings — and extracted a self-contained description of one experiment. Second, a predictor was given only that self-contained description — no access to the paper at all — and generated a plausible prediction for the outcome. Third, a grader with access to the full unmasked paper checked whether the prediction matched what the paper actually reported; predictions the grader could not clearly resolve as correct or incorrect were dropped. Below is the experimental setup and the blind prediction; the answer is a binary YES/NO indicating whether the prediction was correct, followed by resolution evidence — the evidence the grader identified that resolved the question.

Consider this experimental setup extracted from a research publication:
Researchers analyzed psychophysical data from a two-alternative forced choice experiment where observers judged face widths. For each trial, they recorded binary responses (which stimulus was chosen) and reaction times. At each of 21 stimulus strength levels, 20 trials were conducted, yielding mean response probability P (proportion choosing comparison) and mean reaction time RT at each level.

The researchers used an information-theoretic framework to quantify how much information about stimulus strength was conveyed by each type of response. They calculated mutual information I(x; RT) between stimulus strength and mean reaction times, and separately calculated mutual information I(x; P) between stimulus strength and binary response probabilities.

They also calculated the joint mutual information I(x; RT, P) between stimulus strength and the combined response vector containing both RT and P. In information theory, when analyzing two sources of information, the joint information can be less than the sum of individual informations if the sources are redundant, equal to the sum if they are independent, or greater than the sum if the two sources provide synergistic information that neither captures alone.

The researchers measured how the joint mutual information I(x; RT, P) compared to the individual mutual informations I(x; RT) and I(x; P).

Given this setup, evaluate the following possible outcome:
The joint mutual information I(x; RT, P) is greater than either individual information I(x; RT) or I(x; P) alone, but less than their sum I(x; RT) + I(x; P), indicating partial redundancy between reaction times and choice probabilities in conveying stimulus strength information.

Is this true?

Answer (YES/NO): NO